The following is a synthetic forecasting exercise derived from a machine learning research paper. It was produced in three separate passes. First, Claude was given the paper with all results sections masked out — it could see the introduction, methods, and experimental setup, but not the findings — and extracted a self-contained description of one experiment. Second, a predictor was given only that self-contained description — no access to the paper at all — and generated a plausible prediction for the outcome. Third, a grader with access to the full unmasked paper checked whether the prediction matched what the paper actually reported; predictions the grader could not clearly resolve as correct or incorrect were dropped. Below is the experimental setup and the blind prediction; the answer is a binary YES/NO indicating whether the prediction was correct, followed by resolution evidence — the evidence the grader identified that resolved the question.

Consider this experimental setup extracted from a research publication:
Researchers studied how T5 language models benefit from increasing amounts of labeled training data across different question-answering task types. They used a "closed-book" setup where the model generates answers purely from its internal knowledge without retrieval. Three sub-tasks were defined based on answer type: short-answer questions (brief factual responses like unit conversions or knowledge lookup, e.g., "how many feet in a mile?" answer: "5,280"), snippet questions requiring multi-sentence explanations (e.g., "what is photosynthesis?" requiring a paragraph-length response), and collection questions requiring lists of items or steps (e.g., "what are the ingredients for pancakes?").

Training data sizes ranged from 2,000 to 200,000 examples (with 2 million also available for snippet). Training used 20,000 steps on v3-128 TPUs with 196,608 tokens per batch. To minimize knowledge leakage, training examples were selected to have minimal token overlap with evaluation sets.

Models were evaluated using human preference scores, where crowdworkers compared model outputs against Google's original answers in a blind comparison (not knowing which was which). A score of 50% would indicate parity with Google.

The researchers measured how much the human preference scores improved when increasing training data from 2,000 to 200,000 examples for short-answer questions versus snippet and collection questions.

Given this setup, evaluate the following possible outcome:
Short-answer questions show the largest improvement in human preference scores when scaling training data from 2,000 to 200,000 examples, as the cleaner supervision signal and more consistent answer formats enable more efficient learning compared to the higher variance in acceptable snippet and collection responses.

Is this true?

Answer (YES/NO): YES